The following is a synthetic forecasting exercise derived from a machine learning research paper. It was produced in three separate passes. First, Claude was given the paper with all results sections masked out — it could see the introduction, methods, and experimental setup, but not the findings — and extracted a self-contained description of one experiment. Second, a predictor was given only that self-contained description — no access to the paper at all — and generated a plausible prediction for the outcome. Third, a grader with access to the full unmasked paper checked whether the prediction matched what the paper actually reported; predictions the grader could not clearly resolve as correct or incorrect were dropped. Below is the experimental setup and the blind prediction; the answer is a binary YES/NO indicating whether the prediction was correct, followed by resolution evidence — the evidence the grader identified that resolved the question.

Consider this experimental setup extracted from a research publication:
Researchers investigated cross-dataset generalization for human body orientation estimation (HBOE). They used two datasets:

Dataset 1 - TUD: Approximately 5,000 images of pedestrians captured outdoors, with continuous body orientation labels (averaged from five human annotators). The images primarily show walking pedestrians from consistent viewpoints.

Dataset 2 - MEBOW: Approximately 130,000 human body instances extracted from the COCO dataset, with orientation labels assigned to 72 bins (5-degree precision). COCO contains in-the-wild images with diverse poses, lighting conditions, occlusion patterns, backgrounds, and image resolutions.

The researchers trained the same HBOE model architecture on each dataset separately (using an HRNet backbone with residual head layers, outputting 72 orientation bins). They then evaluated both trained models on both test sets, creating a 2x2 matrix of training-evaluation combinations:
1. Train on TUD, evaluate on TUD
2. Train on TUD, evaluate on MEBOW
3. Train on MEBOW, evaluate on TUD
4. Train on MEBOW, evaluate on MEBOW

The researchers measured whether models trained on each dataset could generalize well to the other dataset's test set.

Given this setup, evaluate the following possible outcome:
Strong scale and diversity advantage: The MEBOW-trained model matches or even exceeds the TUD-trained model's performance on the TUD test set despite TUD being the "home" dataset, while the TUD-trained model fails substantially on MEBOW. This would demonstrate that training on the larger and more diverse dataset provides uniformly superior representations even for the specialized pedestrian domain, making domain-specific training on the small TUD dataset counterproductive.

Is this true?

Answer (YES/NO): NO